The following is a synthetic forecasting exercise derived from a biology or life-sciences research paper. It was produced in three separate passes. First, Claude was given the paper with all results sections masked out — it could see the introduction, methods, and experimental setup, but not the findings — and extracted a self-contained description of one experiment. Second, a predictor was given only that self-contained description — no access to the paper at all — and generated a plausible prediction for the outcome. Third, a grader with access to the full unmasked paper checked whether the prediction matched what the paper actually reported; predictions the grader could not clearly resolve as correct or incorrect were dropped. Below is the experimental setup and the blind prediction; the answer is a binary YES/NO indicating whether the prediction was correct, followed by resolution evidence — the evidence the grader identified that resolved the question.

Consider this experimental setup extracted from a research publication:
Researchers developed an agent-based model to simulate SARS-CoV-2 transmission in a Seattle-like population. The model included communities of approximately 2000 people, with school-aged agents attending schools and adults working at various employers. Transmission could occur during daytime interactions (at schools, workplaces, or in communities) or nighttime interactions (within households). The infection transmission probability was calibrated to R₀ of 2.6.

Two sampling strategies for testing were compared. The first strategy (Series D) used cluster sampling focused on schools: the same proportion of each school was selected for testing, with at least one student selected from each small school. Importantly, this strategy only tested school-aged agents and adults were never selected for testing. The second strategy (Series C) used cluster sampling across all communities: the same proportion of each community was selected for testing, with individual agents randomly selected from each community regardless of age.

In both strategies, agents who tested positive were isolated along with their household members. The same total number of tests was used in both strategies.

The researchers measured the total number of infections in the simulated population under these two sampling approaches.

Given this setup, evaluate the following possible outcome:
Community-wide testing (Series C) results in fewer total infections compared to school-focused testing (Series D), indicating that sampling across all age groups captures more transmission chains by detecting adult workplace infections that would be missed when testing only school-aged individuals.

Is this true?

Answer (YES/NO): NO